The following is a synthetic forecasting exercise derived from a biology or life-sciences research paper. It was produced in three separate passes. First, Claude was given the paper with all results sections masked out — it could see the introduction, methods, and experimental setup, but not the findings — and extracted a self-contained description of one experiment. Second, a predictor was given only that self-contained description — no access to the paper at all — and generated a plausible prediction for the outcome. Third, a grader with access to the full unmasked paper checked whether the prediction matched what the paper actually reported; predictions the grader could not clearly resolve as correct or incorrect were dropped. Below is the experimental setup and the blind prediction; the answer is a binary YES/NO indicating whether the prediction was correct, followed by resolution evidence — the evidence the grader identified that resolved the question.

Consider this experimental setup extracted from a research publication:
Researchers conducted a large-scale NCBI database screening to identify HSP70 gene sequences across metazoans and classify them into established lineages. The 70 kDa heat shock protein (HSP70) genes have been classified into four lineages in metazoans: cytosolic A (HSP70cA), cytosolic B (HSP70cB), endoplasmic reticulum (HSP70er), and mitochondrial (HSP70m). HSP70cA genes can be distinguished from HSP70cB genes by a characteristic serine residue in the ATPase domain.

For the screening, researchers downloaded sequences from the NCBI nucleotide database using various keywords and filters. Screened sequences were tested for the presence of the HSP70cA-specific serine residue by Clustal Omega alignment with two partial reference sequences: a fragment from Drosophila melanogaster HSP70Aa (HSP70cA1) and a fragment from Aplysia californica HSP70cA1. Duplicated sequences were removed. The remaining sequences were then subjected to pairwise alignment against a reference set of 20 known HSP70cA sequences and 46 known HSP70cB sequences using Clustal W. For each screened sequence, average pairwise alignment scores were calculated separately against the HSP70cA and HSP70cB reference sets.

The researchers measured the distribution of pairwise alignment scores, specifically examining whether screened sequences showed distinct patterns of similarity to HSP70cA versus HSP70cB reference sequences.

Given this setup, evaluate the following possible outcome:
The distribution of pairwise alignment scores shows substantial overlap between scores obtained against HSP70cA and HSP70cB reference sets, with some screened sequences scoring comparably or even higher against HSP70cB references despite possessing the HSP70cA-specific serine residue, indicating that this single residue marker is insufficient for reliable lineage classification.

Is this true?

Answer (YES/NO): NO